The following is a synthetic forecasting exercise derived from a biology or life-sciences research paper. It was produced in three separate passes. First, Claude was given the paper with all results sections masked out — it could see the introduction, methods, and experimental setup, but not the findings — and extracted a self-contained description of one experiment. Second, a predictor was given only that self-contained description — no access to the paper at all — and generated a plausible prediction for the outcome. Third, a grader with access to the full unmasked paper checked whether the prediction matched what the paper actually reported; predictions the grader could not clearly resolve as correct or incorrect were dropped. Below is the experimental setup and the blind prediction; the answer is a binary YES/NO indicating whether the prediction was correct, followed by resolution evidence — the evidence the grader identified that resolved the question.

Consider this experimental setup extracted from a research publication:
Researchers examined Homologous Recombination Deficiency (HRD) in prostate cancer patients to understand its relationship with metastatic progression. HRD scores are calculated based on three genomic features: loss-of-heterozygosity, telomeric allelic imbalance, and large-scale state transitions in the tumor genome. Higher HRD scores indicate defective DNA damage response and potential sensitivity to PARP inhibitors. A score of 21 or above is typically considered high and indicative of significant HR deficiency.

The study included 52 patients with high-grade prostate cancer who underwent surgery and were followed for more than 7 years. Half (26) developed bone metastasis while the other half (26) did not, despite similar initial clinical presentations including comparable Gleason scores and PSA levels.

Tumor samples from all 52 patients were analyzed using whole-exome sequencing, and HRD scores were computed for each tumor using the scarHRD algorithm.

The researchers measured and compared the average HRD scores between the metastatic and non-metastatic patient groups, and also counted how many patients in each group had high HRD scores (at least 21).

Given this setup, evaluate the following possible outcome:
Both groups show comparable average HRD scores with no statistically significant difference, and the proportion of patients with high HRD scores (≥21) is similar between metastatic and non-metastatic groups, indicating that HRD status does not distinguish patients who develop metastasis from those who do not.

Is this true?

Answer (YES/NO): NO